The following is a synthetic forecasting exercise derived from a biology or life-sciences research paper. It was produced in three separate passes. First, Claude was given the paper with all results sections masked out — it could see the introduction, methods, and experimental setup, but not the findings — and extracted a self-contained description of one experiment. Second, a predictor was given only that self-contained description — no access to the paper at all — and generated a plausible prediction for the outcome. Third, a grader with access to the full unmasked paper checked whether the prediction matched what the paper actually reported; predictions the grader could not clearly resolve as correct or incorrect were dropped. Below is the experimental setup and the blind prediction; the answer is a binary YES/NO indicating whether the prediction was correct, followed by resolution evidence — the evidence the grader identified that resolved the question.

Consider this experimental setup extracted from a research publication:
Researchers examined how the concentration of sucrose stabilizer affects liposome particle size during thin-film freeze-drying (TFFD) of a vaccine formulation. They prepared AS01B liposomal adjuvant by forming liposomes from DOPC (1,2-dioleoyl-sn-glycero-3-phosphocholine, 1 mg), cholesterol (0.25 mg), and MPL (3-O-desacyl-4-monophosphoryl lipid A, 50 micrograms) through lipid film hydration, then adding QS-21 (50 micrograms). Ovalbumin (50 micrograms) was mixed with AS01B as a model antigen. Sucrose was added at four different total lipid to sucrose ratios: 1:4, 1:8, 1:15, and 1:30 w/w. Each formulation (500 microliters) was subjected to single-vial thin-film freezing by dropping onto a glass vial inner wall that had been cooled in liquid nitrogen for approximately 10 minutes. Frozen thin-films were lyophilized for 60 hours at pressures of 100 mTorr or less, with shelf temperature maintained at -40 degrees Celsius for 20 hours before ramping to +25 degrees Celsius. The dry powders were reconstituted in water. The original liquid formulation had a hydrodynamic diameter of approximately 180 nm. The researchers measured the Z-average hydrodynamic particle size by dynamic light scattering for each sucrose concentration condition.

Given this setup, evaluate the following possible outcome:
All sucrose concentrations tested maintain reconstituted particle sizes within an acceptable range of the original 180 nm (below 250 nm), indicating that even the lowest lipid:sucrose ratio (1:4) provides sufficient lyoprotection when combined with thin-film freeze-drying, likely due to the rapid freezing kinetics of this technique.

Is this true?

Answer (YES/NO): NO